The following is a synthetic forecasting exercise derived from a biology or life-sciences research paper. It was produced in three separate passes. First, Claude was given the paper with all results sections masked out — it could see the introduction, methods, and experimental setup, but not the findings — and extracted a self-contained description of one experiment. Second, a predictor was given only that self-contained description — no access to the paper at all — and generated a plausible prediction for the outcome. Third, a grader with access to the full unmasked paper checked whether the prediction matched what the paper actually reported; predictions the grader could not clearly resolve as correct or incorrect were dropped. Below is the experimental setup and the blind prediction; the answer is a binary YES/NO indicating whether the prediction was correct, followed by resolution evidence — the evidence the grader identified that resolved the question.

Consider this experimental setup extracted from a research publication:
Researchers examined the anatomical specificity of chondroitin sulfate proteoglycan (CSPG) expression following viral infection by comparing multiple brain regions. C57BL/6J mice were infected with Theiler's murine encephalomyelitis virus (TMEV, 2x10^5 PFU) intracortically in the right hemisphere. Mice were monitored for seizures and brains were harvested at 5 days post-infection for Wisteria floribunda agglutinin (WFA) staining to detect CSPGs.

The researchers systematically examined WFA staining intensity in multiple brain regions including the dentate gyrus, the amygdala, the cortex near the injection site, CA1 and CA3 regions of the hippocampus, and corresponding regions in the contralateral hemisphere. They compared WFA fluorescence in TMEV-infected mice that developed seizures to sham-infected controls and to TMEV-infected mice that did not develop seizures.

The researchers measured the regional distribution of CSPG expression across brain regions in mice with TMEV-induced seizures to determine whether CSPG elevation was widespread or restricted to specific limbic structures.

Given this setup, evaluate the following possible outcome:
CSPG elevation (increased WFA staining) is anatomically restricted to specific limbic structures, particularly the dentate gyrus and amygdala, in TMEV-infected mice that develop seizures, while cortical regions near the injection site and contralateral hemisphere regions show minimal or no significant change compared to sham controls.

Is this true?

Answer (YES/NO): YES